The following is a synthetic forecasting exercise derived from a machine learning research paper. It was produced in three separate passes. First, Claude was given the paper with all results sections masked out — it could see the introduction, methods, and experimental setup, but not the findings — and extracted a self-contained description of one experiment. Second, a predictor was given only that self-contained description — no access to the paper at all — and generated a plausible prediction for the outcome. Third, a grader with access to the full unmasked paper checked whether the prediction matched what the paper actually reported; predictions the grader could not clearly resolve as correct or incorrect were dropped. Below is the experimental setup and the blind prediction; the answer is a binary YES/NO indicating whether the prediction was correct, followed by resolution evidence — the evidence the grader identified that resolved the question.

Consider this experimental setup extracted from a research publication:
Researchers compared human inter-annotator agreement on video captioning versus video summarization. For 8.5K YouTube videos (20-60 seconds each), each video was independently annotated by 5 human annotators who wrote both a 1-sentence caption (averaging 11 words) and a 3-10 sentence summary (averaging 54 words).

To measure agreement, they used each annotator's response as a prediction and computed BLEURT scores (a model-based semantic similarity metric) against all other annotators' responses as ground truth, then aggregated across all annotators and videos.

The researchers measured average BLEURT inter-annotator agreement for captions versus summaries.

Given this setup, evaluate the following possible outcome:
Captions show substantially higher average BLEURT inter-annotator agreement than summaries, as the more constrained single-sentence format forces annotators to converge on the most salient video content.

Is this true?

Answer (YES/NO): NO